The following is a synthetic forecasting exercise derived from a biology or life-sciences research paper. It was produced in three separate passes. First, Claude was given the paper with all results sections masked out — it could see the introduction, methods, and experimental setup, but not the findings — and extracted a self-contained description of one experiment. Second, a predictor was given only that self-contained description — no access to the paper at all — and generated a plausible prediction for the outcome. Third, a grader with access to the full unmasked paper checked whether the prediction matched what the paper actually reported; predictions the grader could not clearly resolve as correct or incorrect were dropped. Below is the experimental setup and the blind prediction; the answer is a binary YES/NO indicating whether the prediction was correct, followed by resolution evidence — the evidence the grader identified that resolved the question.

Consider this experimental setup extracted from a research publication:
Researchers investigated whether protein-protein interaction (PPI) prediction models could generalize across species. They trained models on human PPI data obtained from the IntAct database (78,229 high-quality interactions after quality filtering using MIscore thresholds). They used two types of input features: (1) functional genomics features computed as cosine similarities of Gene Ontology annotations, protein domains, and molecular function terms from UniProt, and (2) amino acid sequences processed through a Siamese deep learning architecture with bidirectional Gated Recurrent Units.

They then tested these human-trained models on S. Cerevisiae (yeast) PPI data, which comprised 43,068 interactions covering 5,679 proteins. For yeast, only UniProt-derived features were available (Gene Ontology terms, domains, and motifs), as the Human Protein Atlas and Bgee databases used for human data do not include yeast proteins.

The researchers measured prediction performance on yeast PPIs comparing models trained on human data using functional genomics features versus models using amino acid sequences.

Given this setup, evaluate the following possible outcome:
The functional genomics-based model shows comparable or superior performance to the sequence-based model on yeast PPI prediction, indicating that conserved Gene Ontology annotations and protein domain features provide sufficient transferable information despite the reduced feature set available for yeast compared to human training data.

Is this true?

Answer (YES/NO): YES